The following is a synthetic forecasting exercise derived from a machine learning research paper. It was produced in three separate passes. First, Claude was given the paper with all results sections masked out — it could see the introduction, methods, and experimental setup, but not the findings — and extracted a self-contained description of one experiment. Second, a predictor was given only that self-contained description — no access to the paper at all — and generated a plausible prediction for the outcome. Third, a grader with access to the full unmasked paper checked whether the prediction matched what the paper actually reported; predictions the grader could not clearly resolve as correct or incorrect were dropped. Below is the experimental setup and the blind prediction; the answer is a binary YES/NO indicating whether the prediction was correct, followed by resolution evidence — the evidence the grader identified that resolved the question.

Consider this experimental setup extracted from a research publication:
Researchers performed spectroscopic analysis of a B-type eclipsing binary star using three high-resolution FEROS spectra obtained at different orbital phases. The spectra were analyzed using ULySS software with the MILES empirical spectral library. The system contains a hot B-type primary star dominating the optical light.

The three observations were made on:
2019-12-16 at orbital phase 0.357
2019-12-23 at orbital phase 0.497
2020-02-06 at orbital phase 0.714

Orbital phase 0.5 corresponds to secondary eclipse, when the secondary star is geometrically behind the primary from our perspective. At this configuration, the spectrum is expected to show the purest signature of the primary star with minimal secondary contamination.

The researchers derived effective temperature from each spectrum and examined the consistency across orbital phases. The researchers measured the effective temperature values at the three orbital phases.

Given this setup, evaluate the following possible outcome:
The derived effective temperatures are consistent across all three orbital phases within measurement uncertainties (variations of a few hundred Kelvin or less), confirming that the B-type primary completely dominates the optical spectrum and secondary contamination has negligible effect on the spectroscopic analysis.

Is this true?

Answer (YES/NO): NO